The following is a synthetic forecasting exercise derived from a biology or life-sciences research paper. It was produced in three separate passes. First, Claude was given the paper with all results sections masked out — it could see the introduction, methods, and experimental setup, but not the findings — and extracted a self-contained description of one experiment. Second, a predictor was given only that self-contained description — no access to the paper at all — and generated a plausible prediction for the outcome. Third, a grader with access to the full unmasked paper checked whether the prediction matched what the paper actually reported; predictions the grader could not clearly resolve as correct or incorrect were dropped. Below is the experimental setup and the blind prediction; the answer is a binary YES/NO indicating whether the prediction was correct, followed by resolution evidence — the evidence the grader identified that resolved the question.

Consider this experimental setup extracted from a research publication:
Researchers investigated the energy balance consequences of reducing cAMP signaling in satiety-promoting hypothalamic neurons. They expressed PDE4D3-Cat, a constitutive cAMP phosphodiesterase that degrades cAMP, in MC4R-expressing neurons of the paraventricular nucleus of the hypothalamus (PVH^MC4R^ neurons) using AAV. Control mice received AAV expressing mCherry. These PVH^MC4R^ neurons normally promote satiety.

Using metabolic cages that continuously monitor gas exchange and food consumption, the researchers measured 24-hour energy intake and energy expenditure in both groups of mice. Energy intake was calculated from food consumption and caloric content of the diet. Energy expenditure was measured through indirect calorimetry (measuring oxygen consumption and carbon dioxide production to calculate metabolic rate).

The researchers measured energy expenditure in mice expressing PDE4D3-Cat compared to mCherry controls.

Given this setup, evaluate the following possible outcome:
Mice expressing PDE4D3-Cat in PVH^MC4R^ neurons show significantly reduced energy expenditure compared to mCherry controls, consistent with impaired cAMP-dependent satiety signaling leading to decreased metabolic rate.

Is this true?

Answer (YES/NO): NO